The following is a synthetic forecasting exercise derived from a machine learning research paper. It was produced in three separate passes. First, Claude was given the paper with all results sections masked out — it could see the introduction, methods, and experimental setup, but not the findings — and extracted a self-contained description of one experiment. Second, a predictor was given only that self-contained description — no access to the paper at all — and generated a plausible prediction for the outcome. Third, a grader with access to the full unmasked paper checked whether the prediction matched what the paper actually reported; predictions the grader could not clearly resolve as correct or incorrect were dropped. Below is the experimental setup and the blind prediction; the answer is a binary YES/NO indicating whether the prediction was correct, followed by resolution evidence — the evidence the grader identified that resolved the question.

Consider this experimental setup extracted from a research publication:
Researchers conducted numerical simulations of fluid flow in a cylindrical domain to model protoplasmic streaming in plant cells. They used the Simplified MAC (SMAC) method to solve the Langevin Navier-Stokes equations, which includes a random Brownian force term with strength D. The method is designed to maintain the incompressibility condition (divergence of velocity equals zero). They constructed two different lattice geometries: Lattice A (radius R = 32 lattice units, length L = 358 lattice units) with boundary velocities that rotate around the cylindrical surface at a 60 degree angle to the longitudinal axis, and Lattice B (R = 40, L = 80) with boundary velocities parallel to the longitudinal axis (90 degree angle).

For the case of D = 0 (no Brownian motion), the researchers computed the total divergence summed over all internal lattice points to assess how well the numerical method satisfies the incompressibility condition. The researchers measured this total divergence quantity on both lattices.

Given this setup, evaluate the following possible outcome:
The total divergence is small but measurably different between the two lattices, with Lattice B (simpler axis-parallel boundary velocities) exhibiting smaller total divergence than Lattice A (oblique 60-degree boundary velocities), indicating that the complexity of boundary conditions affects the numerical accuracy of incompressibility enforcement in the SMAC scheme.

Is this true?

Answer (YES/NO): YES